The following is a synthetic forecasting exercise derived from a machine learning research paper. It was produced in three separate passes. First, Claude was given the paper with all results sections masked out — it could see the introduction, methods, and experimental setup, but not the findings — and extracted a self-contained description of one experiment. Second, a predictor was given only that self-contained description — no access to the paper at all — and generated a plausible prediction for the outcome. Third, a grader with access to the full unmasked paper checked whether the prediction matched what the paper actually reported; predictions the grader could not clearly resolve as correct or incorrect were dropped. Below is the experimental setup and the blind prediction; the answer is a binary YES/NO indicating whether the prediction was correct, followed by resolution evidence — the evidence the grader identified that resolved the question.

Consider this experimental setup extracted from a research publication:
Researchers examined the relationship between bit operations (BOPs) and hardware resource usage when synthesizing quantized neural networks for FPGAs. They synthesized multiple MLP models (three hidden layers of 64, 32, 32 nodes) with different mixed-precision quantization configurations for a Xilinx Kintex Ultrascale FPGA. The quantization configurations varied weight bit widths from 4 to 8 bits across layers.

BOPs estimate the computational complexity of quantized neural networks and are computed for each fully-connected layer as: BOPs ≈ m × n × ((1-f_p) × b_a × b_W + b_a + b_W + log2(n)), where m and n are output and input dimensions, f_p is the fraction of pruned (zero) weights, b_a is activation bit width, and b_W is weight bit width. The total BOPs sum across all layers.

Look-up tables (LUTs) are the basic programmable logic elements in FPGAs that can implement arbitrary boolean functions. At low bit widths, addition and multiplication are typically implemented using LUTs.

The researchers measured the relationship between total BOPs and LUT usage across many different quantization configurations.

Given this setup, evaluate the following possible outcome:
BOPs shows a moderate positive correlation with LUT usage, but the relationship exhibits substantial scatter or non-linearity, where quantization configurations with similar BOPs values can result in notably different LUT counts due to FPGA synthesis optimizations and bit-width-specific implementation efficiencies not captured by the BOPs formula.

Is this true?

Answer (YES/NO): NO